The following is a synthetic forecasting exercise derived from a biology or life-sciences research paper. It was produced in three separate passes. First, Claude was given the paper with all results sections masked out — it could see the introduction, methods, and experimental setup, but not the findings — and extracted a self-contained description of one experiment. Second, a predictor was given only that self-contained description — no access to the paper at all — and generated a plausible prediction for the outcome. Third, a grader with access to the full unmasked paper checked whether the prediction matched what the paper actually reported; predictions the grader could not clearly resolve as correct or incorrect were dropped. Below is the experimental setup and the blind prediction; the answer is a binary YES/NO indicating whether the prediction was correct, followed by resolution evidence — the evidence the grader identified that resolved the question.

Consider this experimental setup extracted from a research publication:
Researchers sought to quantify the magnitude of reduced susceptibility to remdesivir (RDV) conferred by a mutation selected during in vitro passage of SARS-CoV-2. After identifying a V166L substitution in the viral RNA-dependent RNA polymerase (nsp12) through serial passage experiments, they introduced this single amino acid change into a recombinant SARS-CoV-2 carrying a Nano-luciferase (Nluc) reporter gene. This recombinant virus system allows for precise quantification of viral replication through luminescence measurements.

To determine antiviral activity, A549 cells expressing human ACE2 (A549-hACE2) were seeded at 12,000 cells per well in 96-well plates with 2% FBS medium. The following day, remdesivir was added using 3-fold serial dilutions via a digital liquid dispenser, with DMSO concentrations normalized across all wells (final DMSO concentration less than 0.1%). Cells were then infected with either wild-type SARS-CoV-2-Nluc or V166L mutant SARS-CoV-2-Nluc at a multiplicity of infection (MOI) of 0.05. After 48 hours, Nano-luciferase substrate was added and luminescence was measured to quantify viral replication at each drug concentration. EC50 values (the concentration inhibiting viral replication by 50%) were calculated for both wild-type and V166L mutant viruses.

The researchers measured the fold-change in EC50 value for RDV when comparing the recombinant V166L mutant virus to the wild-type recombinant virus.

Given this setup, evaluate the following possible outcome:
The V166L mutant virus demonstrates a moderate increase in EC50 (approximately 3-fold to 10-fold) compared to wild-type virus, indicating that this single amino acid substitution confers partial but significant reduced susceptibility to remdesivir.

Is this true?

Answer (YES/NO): NO